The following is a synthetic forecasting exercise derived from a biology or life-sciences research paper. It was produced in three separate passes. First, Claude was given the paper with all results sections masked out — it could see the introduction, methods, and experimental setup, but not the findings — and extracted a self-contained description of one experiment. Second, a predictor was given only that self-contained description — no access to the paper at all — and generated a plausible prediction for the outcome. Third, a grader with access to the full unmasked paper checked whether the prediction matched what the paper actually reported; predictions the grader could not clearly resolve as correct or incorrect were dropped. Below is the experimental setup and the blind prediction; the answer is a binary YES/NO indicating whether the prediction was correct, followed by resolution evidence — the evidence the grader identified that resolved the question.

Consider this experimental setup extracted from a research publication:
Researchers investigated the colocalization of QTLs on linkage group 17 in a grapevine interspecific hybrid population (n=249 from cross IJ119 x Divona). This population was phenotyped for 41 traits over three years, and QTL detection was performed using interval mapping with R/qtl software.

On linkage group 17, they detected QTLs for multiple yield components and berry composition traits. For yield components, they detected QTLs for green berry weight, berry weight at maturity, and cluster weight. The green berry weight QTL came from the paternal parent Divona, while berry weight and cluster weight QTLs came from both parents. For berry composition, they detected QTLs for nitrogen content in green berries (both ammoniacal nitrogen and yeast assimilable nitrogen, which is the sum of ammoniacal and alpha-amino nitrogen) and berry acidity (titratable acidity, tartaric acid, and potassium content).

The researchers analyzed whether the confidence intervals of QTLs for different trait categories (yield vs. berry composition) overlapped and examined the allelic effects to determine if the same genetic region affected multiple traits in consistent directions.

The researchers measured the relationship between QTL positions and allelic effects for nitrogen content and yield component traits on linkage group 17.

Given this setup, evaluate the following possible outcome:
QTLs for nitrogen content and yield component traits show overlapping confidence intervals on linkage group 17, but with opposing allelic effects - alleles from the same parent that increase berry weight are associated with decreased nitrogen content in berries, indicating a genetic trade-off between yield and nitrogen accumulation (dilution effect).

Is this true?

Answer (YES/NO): NO